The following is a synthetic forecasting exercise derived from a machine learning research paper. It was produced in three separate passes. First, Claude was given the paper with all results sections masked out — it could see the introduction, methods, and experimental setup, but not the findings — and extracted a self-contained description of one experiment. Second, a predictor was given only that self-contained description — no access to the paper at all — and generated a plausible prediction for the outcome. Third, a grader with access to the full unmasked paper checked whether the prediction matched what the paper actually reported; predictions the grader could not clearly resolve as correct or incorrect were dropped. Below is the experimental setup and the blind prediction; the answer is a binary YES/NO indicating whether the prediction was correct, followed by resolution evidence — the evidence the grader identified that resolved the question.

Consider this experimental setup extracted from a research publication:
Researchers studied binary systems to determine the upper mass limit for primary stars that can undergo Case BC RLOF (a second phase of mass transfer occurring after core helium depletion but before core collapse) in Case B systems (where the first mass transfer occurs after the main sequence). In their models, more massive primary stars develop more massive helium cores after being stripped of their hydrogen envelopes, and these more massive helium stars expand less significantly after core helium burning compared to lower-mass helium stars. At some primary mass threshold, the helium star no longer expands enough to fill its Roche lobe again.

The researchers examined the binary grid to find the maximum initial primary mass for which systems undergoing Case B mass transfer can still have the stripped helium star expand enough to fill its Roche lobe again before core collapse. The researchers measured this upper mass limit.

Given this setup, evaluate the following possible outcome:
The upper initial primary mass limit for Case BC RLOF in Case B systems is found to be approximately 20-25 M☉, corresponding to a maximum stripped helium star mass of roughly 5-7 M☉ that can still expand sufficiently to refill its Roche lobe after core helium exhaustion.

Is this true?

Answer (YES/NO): NO